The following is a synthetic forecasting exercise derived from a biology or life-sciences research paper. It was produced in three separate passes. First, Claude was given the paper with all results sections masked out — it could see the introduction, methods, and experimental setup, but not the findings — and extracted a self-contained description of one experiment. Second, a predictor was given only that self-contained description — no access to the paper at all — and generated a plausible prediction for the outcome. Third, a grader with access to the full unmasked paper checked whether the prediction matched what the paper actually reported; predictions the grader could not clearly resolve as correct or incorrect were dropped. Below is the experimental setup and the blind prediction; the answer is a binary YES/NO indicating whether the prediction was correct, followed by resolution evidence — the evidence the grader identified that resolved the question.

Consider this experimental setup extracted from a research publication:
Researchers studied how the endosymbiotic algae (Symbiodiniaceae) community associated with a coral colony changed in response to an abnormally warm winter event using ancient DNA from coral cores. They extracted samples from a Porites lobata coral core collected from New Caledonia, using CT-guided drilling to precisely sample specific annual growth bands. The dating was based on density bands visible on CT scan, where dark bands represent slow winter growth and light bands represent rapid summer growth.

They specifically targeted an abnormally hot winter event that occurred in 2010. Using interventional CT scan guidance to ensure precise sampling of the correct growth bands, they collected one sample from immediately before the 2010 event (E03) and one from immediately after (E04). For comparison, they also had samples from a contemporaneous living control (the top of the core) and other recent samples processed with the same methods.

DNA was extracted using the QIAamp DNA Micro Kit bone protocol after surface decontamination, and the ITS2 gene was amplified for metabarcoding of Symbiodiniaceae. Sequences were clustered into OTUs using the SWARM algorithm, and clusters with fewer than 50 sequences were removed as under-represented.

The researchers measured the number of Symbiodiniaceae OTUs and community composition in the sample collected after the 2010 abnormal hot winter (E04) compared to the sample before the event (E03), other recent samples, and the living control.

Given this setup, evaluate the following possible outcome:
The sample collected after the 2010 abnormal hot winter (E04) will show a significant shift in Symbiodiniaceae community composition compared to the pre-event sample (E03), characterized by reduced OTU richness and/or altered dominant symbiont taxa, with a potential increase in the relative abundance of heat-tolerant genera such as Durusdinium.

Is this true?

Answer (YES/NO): NO